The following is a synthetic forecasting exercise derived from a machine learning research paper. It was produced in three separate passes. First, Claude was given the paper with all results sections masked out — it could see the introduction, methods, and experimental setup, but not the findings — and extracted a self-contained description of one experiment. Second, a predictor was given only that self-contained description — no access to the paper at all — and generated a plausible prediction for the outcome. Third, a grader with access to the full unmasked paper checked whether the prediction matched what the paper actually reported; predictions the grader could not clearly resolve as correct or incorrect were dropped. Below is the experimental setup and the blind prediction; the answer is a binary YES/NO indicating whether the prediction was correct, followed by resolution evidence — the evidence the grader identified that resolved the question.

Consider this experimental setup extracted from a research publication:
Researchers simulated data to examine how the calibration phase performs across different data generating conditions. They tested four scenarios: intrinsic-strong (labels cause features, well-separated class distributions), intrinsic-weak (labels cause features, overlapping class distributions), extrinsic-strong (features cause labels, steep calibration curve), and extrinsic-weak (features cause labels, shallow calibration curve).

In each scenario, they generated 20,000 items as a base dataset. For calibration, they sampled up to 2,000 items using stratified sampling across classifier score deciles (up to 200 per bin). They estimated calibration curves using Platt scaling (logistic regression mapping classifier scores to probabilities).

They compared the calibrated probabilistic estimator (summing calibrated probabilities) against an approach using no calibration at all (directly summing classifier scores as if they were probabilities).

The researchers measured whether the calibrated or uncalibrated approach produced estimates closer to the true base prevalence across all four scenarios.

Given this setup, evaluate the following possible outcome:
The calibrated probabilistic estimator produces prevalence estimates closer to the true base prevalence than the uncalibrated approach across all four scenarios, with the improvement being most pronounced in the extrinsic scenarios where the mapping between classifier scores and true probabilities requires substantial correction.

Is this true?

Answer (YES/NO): NO